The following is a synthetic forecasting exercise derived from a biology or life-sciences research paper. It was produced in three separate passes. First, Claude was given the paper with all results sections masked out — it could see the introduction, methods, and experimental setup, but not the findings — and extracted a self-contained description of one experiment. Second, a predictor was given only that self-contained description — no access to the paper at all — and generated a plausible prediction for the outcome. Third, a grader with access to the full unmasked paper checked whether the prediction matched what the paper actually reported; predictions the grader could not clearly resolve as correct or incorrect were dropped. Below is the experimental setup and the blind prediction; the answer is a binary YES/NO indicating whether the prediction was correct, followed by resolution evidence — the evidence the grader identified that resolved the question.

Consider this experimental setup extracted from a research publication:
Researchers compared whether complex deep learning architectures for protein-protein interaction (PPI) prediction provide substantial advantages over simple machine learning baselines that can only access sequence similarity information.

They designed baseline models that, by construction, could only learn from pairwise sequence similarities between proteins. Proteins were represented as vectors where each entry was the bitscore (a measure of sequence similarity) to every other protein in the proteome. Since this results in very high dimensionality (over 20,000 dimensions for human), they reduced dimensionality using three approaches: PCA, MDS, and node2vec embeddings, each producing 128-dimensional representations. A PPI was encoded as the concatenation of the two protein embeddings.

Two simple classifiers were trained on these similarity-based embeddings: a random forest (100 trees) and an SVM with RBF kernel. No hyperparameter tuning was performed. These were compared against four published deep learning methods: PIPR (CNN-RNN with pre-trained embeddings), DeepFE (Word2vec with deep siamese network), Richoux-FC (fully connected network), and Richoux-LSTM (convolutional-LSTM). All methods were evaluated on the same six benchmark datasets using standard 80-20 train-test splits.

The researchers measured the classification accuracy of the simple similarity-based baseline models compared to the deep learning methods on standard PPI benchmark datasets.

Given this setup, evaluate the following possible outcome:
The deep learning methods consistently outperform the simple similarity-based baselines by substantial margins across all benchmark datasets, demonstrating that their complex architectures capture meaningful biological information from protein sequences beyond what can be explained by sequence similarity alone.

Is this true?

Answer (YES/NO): NO